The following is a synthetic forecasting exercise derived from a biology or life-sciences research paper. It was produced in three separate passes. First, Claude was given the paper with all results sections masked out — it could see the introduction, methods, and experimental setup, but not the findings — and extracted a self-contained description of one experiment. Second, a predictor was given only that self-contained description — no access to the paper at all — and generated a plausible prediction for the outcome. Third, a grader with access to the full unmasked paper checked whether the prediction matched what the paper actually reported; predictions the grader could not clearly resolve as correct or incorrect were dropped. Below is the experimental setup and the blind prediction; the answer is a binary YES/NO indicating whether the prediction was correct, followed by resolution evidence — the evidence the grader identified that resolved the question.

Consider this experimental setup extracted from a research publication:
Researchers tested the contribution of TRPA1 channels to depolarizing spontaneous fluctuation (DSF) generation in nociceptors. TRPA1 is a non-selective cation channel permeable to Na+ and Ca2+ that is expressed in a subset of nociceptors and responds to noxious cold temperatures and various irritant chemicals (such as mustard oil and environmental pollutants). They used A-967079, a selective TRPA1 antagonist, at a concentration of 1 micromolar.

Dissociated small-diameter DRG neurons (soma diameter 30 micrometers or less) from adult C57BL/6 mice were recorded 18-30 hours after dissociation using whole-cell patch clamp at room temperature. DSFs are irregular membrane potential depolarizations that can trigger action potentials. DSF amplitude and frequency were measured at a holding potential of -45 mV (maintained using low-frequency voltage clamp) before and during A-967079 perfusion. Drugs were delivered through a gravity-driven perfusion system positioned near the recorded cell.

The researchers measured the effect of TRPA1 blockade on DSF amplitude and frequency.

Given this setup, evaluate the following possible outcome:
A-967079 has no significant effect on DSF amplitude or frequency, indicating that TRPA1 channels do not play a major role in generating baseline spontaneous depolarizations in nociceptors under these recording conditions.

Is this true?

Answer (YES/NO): NO